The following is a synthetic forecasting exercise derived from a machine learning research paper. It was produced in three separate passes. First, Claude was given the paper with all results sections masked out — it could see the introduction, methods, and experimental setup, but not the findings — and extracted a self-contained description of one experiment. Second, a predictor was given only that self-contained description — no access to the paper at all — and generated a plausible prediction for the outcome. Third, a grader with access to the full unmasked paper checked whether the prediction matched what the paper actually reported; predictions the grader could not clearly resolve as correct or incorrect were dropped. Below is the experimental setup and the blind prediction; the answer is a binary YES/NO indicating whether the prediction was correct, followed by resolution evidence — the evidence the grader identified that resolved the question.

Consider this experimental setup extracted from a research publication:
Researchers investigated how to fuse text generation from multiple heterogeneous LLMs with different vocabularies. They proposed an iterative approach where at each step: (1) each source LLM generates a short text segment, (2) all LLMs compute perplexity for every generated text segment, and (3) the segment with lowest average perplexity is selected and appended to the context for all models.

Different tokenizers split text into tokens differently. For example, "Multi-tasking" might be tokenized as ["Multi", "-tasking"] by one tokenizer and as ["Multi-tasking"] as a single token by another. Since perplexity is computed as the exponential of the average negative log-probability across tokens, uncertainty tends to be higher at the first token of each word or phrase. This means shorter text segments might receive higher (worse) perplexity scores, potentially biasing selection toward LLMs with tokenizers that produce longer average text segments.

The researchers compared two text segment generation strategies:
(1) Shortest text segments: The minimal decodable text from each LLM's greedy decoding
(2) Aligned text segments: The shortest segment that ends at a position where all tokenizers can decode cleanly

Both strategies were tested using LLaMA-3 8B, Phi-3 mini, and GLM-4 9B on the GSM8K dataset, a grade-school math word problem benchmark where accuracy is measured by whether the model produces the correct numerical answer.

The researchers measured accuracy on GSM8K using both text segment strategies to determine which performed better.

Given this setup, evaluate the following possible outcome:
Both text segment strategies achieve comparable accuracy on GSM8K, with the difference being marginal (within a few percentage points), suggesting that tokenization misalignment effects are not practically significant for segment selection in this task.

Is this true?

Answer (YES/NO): YES